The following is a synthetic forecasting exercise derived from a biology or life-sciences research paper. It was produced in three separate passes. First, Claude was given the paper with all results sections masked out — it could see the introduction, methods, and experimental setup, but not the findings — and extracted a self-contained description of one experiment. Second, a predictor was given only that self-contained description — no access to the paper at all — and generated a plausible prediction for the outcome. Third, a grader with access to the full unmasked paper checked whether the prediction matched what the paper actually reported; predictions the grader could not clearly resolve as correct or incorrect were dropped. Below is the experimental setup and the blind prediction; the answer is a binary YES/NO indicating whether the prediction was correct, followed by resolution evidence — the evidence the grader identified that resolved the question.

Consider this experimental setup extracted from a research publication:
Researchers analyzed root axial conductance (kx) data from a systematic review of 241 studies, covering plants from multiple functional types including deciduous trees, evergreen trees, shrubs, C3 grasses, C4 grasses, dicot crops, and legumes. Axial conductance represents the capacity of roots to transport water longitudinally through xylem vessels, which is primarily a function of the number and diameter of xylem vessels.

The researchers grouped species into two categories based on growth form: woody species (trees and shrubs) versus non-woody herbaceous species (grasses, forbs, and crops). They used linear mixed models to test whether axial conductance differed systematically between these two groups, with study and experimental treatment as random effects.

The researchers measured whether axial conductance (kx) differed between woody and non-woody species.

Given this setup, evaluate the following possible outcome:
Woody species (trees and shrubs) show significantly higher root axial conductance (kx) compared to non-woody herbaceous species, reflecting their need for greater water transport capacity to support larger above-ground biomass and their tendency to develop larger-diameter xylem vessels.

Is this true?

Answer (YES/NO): YES